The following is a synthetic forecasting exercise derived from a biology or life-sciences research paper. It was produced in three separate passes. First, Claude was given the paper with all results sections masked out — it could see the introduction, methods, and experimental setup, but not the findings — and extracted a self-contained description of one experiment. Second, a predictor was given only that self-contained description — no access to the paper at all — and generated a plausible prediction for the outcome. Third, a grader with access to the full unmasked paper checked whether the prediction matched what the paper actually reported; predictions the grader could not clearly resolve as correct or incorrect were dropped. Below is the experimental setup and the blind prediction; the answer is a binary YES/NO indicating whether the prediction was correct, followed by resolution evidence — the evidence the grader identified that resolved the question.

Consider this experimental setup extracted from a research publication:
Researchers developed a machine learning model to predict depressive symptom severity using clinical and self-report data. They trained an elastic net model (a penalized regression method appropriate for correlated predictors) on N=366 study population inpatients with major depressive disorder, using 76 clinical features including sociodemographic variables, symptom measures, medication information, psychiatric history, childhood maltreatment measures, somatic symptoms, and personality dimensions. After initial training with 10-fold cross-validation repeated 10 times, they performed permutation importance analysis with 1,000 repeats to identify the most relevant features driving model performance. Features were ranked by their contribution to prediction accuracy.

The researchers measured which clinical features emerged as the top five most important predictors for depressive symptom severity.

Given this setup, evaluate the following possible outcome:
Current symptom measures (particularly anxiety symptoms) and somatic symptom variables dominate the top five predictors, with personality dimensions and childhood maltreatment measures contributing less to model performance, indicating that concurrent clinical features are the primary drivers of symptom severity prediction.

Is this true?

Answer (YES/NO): NO